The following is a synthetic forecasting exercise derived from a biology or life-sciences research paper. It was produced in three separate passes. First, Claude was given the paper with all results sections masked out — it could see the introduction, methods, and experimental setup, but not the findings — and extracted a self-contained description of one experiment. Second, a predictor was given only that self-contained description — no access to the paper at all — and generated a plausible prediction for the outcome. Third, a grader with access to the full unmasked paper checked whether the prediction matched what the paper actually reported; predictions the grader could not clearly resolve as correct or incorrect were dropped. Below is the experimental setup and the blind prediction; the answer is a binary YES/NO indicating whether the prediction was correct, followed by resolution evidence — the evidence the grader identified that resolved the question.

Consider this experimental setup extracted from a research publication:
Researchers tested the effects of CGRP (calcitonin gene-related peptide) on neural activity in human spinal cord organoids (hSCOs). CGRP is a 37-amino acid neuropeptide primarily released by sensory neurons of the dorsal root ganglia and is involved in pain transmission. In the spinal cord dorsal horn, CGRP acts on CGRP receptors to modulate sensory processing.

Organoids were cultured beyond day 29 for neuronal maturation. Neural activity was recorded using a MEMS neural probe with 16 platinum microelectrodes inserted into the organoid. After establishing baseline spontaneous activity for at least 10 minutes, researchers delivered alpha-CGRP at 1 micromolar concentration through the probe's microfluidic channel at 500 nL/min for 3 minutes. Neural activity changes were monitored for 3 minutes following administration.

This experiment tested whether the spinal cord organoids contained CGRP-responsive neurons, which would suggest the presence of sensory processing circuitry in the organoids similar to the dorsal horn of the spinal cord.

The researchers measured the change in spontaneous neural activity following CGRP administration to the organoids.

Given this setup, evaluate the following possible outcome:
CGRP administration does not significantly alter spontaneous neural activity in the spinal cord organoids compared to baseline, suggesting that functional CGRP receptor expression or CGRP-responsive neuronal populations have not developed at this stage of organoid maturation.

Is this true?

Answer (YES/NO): NO